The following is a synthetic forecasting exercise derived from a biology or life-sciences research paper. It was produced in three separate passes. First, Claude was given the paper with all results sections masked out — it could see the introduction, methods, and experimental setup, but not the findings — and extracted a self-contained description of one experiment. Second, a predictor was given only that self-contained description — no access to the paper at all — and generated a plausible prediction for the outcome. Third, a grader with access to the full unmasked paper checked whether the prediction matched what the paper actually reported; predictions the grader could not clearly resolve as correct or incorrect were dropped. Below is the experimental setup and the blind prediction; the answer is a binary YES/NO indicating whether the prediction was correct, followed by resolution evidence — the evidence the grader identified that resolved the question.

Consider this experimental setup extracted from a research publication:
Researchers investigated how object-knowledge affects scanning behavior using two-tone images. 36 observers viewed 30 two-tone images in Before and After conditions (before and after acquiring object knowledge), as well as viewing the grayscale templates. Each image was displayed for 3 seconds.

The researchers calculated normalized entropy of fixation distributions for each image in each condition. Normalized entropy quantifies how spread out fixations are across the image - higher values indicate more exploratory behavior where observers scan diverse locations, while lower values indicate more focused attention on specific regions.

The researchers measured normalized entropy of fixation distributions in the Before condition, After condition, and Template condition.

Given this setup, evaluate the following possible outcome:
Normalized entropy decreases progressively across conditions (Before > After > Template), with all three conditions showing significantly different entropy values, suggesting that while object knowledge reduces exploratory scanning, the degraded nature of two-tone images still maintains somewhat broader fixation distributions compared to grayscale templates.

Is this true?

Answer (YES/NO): YES